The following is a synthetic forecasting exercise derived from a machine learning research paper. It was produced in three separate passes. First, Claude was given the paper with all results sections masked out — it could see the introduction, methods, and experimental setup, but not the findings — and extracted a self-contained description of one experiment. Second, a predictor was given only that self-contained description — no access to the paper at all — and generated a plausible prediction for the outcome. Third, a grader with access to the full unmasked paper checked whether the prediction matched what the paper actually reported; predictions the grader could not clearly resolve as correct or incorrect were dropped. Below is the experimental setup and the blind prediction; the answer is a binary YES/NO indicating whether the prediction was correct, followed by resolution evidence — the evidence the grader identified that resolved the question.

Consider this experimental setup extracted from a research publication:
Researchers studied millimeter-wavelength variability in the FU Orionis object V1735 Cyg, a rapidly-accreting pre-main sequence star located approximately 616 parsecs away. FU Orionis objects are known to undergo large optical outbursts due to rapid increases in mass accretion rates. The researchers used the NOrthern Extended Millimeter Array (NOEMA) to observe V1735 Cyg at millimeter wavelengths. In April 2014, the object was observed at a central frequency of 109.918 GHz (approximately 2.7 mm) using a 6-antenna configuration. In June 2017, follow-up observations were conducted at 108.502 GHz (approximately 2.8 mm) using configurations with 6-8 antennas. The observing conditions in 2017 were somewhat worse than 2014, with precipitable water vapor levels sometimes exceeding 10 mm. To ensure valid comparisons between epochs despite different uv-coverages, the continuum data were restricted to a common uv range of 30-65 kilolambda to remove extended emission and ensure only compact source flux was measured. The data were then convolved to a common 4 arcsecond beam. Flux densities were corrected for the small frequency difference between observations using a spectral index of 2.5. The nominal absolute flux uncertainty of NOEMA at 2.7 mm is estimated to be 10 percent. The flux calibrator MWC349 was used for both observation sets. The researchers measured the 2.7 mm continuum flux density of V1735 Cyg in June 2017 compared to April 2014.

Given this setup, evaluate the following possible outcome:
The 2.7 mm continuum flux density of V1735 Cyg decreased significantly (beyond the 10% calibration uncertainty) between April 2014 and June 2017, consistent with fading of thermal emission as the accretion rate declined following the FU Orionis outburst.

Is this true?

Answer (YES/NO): NO